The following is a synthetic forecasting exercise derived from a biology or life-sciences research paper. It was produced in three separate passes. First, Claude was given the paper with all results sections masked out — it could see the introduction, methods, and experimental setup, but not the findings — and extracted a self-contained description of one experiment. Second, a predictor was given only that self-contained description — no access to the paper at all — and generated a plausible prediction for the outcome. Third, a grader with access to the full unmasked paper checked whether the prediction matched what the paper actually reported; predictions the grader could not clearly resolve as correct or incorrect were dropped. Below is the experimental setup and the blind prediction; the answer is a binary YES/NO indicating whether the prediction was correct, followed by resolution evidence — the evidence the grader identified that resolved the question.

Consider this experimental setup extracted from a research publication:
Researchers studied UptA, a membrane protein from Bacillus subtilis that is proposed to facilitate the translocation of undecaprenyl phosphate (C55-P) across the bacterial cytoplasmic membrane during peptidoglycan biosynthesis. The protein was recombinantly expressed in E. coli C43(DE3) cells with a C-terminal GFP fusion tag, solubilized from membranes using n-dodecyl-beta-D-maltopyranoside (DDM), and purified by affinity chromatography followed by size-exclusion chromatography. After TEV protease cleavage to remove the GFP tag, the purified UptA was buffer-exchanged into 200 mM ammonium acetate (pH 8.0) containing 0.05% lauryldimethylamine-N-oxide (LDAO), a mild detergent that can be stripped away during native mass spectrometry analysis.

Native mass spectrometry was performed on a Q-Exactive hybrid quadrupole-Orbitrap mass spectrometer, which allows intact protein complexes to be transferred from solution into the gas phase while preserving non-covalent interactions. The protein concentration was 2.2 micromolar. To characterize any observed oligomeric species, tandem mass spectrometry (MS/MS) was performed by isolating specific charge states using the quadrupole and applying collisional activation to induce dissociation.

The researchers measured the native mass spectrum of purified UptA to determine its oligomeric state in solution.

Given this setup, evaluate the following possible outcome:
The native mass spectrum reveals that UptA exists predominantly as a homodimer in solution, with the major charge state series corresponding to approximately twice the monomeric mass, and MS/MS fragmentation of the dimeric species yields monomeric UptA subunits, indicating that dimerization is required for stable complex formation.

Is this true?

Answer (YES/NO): NO